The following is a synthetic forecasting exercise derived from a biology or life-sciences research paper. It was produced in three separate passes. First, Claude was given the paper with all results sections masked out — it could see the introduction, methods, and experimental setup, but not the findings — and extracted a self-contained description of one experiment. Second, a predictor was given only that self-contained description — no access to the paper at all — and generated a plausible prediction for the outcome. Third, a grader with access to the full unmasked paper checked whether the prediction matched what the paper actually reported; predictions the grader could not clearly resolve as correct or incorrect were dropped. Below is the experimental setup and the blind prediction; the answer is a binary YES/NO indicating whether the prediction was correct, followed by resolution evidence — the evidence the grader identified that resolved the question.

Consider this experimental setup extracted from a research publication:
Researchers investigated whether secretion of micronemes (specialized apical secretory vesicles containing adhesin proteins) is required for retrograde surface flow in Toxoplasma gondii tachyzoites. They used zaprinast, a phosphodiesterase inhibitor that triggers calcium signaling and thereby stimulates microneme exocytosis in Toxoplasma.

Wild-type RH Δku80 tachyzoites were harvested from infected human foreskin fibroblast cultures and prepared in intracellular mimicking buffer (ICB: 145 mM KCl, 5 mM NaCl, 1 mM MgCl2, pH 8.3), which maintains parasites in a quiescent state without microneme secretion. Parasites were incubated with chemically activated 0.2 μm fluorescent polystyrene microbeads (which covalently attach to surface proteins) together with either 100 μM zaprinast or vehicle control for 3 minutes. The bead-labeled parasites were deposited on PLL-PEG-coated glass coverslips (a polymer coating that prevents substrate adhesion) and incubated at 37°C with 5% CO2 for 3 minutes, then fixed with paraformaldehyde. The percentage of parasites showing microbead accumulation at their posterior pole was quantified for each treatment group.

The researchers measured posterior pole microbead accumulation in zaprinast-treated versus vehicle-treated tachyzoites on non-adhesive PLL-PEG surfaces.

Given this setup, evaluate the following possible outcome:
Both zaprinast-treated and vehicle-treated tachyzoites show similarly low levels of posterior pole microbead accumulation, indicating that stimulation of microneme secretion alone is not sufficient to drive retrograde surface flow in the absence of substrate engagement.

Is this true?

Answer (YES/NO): NO